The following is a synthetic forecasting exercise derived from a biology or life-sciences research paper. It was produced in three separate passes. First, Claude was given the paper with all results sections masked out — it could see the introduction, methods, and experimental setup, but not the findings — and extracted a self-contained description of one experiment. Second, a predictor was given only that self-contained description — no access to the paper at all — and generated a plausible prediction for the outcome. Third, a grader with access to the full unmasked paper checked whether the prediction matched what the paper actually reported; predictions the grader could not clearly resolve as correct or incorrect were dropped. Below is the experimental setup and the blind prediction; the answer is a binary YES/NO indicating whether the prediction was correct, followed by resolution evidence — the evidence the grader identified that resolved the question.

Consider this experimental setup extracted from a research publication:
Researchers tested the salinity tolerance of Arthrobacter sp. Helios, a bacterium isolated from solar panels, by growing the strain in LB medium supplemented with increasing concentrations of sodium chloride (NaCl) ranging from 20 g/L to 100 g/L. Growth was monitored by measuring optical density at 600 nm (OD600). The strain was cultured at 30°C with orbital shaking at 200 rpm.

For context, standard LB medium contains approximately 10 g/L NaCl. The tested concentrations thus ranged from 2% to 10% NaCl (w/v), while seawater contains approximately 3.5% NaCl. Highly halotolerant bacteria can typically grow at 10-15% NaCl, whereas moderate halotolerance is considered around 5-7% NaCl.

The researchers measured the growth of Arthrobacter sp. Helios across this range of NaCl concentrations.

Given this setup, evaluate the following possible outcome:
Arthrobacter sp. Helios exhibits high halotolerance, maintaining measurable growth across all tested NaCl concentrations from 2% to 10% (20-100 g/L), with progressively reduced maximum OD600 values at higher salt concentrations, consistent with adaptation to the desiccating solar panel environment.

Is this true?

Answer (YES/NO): NO